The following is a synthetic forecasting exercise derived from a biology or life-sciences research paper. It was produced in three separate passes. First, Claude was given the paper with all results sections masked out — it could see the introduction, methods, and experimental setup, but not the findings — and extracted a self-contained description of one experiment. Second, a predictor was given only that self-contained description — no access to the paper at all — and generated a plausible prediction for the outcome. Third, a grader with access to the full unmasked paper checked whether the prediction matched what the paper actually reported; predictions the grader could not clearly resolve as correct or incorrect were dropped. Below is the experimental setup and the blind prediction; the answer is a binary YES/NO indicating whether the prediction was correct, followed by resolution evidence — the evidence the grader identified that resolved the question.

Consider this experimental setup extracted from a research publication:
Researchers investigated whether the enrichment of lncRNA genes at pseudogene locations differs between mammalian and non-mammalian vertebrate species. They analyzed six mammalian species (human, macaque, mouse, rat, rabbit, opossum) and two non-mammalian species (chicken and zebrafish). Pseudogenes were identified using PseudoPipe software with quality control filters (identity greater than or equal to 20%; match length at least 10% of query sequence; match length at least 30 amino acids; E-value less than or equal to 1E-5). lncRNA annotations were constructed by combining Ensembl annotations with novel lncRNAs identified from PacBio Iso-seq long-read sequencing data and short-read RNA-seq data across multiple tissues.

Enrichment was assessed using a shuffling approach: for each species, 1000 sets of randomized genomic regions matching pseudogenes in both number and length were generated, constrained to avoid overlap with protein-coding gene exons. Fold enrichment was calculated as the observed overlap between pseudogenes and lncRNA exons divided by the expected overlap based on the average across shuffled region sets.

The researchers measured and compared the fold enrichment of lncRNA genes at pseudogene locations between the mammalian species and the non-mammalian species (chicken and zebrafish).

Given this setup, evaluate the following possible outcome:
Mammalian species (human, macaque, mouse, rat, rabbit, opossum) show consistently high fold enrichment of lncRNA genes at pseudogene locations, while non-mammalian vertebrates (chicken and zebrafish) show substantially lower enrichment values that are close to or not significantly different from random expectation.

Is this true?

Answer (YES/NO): NO